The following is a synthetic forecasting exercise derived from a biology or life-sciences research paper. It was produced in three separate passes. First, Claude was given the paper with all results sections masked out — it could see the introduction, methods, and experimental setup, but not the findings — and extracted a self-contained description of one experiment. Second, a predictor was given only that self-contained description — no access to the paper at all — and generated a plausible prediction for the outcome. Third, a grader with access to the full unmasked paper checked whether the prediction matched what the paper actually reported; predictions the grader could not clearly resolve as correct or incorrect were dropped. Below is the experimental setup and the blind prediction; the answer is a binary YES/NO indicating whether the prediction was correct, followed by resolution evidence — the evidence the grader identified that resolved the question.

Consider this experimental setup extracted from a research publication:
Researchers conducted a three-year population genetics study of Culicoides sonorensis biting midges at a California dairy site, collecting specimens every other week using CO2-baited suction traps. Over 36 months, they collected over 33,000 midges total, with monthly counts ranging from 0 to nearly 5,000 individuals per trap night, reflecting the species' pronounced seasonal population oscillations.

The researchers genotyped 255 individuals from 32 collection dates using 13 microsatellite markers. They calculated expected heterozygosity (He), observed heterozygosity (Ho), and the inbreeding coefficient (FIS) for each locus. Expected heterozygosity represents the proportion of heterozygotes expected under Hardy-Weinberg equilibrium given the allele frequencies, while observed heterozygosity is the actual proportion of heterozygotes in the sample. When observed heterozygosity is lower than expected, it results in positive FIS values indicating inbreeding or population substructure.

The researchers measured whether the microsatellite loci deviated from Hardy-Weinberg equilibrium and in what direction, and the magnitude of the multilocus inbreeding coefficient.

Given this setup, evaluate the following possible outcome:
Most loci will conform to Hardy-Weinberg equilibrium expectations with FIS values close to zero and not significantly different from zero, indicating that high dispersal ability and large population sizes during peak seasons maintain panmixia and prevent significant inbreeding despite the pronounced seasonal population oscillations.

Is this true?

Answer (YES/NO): NO